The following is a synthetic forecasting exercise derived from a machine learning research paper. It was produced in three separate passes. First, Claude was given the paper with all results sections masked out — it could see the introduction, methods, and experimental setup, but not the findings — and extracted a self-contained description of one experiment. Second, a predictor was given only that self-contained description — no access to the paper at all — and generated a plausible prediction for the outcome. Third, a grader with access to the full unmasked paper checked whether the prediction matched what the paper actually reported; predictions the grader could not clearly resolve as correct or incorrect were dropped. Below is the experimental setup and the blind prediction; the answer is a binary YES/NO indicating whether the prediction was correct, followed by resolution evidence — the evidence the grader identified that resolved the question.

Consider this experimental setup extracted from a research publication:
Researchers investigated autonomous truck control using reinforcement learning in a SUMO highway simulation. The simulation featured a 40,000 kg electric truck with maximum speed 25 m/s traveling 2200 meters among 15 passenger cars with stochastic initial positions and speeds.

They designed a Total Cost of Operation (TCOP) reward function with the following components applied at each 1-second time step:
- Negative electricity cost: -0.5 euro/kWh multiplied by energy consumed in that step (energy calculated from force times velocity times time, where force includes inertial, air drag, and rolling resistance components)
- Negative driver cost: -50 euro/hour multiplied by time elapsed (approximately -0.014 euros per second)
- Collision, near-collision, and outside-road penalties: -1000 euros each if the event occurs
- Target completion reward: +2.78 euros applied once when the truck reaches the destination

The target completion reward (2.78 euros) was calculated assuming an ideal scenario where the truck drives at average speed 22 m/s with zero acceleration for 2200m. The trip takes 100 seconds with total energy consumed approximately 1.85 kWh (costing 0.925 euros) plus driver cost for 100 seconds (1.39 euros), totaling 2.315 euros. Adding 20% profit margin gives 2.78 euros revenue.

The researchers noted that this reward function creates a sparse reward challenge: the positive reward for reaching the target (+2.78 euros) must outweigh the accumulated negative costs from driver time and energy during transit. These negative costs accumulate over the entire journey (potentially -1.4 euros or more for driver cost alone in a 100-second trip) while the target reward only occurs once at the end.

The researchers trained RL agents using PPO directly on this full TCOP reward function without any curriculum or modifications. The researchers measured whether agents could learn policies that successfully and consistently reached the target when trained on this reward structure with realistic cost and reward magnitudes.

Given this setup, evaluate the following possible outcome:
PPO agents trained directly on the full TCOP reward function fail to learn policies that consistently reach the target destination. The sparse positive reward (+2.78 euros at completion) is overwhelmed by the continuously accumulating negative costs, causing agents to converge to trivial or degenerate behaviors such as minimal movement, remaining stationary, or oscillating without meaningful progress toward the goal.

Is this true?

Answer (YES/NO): YES